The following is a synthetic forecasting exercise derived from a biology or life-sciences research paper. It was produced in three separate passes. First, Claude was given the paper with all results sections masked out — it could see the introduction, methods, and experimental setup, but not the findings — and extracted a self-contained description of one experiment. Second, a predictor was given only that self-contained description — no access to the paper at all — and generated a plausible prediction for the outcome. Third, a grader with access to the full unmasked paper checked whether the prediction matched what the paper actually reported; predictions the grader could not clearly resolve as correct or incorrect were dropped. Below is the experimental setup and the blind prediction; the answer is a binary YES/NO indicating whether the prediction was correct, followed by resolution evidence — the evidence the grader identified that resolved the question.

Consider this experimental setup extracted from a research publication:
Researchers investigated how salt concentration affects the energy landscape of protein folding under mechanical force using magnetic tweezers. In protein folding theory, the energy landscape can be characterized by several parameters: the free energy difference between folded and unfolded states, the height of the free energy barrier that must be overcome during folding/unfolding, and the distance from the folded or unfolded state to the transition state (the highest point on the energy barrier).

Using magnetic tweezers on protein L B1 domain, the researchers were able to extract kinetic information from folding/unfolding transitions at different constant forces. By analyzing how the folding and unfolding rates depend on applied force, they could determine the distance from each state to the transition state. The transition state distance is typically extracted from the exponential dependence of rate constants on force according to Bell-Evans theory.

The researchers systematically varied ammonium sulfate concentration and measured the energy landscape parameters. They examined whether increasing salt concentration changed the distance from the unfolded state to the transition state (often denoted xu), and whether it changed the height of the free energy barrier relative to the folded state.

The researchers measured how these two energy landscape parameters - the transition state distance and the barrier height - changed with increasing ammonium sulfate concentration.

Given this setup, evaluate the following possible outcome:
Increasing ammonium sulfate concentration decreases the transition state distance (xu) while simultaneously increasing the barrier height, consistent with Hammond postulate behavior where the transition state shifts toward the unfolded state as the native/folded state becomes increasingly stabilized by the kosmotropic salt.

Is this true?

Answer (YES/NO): NO